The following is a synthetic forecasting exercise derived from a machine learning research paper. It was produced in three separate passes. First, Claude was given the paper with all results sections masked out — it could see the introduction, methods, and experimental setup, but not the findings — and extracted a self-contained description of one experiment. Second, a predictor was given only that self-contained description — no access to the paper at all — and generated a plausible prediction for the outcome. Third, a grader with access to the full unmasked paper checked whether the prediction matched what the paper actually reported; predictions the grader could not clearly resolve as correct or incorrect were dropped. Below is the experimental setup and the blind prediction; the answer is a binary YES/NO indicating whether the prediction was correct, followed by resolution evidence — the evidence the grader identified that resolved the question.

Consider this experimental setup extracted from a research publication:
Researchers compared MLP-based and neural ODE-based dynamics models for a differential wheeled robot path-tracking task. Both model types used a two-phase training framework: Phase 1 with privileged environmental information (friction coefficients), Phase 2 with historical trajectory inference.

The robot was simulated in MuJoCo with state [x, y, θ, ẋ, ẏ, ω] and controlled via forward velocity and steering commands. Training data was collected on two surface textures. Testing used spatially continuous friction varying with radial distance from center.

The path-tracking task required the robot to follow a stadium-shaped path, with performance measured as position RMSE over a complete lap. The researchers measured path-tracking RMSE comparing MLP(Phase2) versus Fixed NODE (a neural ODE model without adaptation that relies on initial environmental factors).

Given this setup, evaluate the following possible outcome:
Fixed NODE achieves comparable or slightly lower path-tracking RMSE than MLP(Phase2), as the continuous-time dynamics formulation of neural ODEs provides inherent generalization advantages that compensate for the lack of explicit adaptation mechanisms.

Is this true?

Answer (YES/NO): NO